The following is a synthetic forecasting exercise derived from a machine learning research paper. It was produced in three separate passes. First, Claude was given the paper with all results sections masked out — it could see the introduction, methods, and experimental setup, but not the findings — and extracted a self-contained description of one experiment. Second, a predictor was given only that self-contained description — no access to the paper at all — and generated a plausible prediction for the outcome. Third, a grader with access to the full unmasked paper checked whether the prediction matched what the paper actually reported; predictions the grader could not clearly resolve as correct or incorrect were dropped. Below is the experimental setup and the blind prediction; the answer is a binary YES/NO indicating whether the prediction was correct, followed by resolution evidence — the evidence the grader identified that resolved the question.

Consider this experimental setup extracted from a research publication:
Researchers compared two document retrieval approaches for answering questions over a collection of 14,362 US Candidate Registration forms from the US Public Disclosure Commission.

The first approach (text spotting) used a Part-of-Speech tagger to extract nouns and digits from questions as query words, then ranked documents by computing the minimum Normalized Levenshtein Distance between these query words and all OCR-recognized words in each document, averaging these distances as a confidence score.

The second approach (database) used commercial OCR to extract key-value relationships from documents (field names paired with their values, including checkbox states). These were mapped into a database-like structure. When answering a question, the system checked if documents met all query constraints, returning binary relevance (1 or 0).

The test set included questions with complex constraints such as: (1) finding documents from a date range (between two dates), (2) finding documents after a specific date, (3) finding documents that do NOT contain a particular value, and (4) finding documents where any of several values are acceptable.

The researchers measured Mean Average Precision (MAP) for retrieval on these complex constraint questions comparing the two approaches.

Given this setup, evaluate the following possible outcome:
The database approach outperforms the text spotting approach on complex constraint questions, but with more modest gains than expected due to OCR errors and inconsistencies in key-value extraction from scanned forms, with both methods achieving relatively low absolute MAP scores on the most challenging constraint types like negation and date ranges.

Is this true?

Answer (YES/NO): NO